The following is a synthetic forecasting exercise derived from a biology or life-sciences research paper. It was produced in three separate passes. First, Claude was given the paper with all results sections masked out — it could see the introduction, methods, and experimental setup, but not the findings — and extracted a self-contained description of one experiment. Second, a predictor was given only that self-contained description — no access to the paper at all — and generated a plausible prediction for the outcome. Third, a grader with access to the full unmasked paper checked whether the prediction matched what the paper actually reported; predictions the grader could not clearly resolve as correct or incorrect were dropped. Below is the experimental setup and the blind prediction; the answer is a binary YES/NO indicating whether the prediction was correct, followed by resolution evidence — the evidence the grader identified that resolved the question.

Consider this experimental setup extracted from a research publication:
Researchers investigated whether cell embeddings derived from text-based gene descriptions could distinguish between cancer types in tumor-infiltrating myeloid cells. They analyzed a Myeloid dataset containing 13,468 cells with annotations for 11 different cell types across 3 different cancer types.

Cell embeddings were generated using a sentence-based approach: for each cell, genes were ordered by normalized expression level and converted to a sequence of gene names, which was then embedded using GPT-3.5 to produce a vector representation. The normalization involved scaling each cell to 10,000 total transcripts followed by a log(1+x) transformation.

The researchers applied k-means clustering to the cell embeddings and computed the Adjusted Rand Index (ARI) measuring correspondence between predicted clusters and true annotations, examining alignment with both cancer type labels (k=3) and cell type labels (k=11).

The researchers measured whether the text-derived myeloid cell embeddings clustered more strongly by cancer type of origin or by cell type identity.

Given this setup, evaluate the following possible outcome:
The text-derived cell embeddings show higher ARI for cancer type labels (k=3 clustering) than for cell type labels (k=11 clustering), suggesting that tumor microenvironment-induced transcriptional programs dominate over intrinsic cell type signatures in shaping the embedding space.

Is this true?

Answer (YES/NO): NO